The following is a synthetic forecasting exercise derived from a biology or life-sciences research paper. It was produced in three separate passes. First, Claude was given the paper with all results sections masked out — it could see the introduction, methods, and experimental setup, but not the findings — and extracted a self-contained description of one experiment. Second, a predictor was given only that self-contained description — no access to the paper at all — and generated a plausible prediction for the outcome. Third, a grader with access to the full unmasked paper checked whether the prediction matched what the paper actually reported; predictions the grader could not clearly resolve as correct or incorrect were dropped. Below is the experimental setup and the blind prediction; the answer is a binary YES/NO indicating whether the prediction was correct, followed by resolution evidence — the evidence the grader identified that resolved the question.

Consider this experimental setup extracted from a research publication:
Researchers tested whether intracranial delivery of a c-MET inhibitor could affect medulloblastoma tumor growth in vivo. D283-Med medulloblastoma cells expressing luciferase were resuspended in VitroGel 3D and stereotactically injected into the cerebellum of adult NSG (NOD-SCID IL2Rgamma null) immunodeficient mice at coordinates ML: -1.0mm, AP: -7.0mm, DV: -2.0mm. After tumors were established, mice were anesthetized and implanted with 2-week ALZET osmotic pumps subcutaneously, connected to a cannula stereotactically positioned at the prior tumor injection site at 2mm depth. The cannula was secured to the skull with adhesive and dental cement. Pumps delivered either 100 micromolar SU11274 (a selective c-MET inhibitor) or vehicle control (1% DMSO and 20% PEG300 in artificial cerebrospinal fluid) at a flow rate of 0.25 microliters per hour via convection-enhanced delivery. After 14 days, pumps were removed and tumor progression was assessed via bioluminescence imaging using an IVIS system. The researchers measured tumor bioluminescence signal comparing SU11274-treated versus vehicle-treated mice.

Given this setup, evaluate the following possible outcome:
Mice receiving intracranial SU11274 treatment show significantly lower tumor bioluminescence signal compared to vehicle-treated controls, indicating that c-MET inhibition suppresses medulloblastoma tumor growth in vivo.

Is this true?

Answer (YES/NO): YES